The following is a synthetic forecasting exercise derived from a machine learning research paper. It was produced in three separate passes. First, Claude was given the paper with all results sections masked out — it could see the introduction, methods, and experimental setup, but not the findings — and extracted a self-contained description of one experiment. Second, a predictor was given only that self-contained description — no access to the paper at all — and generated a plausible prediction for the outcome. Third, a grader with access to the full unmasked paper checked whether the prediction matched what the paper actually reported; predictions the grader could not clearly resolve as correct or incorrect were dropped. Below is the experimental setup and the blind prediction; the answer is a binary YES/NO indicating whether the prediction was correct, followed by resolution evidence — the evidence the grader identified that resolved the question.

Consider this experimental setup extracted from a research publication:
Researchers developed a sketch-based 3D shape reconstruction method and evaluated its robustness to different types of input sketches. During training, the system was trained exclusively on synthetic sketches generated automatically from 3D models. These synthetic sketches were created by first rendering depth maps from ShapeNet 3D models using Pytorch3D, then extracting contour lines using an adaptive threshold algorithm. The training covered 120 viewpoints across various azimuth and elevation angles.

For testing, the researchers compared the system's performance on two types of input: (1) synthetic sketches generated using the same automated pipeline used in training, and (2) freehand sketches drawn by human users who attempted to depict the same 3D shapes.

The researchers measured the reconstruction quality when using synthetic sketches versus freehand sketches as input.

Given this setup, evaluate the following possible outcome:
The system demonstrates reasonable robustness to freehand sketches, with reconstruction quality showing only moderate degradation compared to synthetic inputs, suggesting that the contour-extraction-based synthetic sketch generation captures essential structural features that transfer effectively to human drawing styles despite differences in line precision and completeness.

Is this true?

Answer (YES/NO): NO